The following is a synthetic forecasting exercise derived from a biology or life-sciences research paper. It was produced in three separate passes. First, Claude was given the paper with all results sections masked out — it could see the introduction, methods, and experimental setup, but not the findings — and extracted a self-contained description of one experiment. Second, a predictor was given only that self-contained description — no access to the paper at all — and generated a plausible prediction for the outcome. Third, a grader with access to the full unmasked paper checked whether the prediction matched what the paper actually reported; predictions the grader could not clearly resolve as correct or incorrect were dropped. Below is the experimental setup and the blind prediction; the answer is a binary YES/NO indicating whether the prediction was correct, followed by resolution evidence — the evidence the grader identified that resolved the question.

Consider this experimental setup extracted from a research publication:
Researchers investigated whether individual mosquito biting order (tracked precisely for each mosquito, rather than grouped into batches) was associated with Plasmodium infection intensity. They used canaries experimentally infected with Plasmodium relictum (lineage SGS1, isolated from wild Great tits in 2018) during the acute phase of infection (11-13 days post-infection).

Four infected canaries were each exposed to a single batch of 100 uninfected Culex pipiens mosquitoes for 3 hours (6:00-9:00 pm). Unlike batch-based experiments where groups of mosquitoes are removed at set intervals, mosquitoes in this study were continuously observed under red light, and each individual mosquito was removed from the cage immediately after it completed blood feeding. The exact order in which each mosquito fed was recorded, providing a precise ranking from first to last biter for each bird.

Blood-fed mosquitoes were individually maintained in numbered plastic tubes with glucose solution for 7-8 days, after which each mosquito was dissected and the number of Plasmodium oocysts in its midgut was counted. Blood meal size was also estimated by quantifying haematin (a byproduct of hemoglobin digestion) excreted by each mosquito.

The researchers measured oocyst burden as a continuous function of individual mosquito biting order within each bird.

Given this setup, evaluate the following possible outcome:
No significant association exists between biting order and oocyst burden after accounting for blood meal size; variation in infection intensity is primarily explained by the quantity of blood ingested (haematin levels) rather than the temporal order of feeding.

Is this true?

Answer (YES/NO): NO